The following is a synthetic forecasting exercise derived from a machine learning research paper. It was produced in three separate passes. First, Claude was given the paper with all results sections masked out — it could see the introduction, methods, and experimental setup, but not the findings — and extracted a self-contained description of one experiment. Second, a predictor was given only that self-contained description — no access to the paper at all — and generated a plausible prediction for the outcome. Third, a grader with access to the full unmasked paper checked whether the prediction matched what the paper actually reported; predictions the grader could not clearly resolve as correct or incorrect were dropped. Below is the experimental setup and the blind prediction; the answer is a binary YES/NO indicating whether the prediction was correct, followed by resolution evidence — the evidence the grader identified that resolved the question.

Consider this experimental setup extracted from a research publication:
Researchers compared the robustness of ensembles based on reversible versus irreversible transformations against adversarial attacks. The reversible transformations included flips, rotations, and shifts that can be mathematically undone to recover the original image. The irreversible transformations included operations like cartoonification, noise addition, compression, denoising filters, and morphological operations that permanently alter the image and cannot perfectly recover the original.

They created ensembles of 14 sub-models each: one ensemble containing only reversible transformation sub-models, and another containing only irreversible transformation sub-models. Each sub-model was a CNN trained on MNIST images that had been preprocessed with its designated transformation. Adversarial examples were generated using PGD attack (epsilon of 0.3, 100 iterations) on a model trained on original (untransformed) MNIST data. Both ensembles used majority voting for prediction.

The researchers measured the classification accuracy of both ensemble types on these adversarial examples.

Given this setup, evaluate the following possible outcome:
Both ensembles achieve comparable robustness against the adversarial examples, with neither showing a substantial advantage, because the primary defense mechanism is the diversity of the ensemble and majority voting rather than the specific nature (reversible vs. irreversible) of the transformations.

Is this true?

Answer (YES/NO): NO